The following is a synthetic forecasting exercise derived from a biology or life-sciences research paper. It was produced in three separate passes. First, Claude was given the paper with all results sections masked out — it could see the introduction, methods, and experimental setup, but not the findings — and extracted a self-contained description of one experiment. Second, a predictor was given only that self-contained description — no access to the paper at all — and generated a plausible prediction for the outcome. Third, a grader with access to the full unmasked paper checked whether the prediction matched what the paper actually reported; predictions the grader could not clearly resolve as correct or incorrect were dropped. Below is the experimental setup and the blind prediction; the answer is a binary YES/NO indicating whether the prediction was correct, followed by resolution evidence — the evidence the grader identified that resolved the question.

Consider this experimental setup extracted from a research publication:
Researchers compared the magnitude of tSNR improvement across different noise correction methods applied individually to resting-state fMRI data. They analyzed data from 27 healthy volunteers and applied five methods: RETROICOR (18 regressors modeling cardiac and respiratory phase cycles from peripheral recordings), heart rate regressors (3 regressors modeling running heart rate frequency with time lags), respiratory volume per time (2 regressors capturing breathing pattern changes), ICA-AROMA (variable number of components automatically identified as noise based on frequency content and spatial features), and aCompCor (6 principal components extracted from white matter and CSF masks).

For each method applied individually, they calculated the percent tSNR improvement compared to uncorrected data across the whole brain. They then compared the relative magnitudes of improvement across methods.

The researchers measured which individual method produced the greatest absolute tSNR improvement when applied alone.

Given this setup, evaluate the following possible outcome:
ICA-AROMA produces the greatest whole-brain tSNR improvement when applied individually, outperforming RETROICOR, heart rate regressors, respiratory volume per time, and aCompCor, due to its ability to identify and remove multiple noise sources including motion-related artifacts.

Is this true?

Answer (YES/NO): YES